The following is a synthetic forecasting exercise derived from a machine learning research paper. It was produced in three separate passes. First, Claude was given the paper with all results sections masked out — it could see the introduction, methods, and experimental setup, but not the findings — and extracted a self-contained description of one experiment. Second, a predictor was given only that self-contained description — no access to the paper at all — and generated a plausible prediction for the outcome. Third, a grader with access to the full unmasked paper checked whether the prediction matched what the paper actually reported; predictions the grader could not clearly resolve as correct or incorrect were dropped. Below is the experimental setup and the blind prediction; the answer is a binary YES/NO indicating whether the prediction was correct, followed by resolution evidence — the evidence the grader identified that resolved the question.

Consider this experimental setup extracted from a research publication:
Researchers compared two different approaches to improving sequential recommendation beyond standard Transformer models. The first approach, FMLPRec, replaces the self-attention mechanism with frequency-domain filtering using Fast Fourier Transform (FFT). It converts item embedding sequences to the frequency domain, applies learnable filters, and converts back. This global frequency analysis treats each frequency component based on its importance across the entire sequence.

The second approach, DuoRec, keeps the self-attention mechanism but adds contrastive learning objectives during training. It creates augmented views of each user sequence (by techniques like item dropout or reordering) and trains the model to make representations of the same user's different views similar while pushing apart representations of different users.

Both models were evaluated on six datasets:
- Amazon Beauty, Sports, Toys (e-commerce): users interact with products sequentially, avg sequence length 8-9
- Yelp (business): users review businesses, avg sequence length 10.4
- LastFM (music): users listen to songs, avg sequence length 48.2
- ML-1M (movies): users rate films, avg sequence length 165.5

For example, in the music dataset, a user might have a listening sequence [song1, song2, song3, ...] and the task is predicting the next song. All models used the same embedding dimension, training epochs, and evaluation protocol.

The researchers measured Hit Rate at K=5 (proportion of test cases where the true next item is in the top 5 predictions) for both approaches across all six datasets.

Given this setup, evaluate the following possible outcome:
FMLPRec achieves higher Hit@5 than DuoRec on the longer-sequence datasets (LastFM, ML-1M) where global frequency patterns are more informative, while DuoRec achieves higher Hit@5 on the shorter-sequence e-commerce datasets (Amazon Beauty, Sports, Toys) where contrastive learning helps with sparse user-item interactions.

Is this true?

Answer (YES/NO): NO